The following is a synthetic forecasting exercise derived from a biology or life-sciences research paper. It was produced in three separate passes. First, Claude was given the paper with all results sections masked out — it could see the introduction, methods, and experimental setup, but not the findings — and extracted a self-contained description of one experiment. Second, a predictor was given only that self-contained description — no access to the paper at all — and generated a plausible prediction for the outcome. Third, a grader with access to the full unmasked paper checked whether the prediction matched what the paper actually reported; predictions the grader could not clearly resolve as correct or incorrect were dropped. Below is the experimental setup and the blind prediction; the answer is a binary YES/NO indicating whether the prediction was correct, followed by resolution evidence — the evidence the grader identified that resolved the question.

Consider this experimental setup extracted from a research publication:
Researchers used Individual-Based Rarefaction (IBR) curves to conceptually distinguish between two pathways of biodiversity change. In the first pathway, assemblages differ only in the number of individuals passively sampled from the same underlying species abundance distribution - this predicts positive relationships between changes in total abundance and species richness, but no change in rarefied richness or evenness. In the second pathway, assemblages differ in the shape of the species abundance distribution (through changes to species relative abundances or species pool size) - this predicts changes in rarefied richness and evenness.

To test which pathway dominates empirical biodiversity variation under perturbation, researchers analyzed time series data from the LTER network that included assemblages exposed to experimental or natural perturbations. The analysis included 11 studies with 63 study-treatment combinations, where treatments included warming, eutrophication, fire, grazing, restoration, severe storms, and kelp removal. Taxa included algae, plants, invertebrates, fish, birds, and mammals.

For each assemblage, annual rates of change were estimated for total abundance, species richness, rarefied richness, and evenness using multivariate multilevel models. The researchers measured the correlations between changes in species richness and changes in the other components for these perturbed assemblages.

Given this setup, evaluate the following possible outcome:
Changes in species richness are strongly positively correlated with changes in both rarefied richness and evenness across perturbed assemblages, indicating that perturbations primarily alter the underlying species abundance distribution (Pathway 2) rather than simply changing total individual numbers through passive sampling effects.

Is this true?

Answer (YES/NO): NO